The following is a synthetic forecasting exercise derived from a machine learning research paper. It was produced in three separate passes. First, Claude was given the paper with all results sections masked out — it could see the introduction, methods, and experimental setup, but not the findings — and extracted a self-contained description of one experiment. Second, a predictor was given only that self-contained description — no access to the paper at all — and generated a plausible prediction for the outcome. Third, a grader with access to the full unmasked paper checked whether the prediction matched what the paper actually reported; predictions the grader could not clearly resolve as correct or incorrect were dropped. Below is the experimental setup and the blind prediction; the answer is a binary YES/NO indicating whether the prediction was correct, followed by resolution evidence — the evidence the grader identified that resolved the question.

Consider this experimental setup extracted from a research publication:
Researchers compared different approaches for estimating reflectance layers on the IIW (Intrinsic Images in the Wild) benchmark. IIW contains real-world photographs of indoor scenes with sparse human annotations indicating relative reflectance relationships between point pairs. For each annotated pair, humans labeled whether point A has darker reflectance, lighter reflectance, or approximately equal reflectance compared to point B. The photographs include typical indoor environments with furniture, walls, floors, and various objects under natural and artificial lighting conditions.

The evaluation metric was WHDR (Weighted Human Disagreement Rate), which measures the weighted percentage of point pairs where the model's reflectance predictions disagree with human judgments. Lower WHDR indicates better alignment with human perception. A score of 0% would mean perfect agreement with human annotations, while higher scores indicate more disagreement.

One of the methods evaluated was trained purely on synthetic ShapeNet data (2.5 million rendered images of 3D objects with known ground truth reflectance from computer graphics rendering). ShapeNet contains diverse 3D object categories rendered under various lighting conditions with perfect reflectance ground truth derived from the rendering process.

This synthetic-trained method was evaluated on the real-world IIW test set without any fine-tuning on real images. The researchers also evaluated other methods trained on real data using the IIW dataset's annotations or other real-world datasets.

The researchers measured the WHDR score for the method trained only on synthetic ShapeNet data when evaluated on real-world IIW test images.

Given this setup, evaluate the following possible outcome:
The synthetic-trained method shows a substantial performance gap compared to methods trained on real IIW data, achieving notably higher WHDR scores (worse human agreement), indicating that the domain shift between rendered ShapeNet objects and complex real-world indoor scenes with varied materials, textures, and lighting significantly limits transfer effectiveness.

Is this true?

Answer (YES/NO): YES